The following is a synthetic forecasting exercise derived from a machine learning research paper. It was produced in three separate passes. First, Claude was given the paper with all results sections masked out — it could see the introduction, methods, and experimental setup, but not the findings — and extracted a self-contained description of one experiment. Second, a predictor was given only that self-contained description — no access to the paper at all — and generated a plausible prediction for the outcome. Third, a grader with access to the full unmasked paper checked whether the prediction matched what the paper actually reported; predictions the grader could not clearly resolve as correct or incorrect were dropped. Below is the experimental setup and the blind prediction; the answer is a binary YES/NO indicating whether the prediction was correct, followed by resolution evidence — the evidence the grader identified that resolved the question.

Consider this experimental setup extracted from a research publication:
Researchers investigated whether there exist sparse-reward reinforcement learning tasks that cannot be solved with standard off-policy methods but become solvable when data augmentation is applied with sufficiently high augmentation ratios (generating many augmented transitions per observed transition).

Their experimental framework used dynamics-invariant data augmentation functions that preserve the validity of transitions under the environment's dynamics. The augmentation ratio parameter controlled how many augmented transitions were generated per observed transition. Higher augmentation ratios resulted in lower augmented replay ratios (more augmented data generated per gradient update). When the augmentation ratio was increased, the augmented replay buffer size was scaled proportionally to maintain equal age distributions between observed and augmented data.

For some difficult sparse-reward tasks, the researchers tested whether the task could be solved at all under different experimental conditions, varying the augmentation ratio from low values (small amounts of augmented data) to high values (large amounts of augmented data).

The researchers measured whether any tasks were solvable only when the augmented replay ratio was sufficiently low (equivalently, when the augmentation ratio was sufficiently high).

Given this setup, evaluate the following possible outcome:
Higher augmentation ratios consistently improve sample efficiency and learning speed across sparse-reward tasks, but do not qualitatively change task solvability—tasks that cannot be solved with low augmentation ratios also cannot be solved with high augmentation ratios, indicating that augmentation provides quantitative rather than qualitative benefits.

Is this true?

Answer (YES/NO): NO